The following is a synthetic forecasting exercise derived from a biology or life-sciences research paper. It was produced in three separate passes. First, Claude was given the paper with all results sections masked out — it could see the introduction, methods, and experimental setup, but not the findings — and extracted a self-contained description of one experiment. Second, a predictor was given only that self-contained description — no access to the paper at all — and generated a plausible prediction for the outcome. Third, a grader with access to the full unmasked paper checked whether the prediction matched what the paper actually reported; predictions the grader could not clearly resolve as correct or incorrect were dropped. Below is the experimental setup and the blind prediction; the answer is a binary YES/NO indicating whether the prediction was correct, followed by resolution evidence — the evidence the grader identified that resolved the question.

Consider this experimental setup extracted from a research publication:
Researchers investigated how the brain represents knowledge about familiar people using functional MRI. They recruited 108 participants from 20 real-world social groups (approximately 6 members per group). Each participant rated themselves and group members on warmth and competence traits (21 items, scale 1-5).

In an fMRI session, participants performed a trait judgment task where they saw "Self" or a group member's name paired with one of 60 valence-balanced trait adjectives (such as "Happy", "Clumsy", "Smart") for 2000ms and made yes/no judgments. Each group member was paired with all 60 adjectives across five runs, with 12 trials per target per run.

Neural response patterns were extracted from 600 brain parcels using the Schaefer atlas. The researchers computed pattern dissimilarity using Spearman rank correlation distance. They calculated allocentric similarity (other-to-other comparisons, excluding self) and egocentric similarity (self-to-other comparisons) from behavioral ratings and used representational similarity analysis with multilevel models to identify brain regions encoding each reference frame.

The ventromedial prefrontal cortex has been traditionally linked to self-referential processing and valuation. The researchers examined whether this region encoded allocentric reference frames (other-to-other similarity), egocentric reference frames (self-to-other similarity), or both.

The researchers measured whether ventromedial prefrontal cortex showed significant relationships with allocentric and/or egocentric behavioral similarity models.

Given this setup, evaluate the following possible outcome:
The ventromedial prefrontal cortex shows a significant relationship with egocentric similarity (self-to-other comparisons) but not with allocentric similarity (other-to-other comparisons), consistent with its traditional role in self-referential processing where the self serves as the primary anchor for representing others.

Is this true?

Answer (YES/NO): NO